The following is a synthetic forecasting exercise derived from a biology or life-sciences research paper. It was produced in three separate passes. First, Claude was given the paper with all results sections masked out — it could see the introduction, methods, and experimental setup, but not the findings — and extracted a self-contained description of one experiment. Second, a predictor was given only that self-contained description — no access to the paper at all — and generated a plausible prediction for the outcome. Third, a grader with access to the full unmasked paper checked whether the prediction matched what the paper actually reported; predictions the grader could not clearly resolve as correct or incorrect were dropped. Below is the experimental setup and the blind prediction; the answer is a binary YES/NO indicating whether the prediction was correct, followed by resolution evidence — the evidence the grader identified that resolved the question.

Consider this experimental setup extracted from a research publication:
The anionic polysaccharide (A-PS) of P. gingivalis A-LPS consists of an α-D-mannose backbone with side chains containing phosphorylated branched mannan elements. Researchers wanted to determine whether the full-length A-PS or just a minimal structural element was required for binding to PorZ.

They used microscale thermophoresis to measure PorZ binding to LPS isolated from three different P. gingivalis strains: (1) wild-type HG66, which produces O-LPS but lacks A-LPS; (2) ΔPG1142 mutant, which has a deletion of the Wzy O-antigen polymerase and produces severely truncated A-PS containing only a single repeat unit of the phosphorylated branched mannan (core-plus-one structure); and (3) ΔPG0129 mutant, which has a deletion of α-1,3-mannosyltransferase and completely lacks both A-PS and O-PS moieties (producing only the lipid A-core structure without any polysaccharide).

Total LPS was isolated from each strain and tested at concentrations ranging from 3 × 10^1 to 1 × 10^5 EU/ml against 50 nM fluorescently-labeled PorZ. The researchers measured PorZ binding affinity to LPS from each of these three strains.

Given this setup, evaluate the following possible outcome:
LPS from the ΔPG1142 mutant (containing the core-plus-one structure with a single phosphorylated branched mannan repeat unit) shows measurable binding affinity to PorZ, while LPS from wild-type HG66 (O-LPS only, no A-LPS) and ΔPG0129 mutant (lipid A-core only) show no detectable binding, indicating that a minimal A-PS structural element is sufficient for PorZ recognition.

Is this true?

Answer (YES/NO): YES